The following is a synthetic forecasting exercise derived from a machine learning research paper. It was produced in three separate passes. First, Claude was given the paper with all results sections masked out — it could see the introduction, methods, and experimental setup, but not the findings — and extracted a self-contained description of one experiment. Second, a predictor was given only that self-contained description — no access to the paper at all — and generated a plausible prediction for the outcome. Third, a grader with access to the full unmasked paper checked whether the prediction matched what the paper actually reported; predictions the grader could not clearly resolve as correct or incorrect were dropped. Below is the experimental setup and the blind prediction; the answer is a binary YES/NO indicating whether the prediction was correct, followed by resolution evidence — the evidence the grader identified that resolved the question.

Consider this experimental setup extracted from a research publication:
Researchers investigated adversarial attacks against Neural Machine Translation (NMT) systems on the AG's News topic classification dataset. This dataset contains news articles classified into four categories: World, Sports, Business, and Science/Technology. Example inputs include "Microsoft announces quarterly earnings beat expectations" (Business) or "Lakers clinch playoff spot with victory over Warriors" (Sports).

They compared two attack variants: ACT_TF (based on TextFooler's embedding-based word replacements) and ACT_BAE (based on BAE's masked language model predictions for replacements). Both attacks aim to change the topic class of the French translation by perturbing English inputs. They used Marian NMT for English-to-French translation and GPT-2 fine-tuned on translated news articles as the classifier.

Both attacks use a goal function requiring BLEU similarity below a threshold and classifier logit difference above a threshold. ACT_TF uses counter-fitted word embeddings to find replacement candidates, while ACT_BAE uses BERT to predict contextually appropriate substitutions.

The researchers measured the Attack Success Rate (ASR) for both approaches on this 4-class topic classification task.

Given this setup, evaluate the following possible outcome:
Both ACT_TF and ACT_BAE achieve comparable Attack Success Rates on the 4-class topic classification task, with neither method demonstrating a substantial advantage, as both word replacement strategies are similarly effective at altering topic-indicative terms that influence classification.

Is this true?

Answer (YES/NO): NO